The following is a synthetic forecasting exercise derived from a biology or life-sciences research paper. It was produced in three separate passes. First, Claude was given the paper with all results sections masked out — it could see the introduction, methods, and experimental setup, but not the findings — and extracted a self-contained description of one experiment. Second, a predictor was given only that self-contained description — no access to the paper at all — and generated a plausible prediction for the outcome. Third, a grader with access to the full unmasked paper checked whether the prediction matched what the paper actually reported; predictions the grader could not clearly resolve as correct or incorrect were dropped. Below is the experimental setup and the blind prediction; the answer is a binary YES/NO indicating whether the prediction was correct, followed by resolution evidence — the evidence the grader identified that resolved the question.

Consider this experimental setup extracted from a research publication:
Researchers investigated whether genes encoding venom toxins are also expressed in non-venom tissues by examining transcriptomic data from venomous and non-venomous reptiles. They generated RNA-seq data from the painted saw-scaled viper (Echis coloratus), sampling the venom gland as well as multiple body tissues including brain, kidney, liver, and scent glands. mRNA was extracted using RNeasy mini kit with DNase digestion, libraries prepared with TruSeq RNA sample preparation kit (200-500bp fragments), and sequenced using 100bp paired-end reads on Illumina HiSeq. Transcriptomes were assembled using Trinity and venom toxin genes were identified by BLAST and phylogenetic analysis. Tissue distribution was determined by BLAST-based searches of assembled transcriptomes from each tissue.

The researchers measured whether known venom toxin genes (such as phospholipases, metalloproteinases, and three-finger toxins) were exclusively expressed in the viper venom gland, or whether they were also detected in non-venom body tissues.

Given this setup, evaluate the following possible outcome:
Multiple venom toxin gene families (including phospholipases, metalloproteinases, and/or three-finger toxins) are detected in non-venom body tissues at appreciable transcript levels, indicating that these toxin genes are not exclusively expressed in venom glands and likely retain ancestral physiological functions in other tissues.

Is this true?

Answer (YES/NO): YES